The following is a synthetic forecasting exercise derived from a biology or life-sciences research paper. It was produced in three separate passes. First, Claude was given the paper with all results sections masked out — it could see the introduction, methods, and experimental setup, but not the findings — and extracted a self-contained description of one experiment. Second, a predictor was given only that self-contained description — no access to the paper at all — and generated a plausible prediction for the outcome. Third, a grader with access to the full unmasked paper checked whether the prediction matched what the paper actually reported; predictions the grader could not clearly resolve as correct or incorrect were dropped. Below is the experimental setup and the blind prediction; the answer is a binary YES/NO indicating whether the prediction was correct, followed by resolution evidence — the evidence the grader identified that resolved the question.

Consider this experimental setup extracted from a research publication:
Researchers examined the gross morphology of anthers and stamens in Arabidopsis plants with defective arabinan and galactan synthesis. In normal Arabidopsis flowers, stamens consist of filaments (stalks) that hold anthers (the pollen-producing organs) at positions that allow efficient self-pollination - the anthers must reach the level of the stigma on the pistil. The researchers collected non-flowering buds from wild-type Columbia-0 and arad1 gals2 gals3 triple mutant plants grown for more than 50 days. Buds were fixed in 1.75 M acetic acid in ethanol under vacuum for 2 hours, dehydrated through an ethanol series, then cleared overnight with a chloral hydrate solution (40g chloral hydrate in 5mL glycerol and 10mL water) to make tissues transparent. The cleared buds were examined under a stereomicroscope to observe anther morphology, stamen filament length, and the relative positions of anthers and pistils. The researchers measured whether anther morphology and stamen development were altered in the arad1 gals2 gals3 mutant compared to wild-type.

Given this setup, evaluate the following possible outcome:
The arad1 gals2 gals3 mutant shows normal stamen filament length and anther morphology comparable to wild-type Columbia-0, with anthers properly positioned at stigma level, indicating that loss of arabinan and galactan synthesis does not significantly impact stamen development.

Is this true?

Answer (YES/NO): NO